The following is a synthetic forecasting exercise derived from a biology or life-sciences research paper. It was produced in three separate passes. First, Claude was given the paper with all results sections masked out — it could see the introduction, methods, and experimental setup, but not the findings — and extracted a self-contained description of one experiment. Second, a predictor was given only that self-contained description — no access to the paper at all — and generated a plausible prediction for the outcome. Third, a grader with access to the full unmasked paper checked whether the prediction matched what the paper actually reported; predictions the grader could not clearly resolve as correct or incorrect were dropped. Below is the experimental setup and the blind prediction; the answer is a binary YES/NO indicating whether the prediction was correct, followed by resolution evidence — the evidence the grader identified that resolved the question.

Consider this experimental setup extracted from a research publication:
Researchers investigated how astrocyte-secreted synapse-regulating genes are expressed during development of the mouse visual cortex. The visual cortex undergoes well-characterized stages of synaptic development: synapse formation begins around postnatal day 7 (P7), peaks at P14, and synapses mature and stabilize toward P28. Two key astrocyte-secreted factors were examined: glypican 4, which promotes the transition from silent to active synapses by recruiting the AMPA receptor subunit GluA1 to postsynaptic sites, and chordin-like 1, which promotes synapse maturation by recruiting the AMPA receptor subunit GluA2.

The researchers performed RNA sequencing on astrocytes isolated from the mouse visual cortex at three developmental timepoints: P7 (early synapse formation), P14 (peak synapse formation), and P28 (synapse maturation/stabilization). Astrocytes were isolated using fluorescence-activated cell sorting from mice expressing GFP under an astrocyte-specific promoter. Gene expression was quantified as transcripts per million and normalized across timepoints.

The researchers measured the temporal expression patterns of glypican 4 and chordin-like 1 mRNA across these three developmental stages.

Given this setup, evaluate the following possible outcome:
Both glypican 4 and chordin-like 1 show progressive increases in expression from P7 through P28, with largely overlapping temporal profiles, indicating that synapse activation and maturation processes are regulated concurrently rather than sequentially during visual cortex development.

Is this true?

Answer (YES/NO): NO